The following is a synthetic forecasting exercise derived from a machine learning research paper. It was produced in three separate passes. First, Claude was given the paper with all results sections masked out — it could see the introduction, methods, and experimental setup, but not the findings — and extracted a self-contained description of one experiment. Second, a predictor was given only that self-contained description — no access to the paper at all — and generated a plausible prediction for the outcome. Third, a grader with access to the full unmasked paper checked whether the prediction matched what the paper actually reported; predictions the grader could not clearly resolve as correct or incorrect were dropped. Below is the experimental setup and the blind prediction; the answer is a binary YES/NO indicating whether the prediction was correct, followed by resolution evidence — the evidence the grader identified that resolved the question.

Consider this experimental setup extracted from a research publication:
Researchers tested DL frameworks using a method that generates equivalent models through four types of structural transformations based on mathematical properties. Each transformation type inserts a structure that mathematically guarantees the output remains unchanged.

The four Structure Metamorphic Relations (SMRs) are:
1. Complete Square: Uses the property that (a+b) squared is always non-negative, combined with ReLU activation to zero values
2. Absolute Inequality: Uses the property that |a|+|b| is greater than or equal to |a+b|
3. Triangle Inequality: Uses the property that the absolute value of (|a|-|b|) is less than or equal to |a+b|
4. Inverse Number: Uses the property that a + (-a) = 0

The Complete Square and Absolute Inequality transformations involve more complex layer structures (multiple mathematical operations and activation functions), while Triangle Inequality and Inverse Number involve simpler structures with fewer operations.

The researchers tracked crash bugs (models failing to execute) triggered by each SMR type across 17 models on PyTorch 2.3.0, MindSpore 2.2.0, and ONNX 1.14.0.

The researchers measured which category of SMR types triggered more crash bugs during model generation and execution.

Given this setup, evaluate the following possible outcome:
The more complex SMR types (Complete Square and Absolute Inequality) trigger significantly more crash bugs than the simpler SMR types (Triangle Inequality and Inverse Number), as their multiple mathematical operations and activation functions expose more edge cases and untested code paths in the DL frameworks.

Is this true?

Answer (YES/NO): NO